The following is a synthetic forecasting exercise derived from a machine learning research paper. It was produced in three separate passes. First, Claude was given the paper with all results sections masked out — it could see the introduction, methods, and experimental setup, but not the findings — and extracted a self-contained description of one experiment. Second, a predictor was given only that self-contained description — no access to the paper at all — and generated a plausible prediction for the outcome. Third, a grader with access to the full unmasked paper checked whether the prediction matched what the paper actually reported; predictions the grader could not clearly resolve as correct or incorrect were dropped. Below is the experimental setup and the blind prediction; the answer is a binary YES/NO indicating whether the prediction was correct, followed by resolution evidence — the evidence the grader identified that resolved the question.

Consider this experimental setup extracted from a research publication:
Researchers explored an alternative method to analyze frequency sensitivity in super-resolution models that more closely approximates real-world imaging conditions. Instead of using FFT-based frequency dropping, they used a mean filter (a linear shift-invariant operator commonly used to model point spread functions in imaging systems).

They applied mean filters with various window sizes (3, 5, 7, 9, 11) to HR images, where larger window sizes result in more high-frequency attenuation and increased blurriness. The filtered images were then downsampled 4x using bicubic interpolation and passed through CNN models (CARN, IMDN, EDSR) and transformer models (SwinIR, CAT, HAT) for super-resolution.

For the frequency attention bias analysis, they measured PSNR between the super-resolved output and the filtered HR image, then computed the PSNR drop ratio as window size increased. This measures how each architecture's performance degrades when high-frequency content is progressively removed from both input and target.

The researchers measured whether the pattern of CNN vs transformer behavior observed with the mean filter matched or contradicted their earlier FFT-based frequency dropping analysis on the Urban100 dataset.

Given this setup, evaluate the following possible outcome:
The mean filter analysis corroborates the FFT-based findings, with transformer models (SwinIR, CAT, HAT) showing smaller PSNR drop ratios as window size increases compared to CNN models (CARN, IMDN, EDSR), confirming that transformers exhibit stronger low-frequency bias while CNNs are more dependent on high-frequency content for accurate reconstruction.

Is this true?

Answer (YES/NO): YES